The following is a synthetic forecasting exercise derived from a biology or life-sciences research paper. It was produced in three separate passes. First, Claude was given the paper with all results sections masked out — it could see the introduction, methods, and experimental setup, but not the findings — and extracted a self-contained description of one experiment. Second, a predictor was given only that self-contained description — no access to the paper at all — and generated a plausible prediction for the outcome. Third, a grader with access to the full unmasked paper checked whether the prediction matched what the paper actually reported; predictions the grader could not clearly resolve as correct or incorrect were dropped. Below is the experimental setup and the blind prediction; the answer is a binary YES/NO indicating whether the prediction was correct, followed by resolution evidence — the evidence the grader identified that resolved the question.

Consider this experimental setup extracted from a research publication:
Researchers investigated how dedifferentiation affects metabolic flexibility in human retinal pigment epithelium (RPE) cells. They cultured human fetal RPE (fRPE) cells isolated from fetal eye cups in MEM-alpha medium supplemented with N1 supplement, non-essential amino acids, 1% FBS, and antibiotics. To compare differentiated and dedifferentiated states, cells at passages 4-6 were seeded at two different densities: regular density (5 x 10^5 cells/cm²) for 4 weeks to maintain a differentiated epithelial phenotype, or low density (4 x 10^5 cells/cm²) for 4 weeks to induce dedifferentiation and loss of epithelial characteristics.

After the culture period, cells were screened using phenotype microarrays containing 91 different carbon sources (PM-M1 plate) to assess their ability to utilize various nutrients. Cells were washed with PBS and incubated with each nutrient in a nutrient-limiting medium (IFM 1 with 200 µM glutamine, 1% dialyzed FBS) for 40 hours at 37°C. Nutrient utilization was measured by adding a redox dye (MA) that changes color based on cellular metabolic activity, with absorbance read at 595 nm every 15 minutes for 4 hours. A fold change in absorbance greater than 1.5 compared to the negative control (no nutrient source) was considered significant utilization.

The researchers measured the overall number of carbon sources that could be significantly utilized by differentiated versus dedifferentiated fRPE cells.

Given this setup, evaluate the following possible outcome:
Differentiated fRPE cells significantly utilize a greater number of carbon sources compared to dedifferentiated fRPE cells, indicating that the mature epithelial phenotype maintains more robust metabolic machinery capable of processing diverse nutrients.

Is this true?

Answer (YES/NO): YES